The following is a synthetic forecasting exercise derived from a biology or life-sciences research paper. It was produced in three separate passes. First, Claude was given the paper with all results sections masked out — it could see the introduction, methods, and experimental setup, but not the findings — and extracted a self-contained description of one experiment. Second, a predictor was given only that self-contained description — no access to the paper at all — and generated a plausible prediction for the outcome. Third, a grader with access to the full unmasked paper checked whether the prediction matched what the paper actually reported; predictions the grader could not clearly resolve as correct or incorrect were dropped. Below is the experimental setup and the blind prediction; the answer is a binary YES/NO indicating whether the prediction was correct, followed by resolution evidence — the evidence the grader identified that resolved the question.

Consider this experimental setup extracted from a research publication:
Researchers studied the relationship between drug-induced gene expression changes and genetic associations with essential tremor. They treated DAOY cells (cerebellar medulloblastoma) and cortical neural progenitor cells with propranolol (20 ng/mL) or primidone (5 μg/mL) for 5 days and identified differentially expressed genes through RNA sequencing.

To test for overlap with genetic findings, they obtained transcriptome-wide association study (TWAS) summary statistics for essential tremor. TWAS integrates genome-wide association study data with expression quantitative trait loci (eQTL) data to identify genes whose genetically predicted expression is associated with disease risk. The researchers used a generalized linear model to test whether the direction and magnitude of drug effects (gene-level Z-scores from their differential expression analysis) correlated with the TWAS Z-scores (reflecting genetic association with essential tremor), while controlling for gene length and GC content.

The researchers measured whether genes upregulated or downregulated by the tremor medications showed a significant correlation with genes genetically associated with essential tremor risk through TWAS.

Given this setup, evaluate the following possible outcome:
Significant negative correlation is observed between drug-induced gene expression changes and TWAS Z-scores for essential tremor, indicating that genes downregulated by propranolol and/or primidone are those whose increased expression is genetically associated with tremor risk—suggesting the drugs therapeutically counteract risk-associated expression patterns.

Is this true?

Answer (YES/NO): NO